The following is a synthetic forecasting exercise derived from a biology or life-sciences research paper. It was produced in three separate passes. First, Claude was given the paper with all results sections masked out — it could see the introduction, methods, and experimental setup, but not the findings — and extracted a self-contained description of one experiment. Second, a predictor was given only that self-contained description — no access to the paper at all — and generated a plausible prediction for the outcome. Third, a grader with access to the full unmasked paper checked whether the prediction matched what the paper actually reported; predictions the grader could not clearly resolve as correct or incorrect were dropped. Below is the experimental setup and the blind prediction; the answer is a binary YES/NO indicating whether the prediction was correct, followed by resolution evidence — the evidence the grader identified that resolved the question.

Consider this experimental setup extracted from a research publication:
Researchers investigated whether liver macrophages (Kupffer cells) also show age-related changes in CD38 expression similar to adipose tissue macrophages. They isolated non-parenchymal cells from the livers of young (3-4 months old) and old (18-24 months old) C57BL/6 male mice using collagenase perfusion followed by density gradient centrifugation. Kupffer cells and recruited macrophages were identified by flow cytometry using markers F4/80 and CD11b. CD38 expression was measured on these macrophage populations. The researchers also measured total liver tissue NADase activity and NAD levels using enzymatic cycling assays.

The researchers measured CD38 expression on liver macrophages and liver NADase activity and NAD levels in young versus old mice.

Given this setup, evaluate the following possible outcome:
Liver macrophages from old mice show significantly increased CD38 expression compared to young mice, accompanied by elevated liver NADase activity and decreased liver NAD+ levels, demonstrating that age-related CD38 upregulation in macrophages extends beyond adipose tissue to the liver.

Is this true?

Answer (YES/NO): NO